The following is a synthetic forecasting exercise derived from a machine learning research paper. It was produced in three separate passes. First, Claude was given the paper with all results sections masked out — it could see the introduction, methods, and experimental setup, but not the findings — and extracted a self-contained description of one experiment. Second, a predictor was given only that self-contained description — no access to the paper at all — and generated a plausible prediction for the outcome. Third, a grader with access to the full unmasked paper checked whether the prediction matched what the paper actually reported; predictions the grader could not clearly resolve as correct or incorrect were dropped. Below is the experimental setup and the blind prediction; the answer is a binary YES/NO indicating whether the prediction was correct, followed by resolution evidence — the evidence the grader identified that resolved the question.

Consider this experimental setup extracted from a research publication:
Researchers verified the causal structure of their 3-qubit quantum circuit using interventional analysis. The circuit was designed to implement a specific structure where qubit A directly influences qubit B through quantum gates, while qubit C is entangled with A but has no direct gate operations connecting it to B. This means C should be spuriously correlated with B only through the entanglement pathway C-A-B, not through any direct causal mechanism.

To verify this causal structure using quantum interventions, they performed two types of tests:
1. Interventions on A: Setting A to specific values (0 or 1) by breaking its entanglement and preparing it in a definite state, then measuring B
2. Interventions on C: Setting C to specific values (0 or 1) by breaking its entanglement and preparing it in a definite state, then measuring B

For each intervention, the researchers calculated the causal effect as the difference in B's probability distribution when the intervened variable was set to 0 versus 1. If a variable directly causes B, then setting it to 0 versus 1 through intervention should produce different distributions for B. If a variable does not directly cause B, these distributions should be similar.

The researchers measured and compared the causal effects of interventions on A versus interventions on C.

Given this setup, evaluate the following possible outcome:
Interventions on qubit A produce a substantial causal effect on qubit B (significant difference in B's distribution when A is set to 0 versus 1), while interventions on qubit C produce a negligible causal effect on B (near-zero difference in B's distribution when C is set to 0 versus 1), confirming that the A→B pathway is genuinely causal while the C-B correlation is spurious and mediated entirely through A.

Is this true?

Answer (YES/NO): YES